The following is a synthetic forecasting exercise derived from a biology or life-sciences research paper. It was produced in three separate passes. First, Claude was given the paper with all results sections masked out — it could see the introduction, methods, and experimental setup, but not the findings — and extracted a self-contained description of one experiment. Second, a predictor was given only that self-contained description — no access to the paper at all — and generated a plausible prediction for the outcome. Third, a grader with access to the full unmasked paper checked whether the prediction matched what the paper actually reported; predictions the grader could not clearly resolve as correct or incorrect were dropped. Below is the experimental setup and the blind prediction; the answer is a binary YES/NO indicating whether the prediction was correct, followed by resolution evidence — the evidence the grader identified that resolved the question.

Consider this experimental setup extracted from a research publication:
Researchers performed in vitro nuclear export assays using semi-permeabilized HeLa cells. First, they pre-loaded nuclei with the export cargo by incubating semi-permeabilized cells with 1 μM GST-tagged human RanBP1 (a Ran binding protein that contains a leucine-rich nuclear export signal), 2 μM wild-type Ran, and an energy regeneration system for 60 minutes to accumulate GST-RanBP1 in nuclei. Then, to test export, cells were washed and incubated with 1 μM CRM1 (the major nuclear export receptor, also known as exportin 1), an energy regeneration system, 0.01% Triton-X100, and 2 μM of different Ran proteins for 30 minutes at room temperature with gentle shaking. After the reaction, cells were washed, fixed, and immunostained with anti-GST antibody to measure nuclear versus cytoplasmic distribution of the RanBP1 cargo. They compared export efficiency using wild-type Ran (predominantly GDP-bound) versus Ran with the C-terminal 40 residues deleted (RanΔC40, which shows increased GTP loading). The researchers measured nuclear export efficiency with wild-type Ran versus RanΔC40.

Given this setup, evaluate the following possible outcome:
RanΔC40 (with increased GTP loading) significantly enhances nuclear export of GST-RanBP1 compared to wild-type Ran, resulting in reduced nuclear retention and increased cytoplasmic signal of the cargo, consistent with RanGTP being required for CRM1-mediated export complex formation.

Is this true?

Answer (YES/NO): NO